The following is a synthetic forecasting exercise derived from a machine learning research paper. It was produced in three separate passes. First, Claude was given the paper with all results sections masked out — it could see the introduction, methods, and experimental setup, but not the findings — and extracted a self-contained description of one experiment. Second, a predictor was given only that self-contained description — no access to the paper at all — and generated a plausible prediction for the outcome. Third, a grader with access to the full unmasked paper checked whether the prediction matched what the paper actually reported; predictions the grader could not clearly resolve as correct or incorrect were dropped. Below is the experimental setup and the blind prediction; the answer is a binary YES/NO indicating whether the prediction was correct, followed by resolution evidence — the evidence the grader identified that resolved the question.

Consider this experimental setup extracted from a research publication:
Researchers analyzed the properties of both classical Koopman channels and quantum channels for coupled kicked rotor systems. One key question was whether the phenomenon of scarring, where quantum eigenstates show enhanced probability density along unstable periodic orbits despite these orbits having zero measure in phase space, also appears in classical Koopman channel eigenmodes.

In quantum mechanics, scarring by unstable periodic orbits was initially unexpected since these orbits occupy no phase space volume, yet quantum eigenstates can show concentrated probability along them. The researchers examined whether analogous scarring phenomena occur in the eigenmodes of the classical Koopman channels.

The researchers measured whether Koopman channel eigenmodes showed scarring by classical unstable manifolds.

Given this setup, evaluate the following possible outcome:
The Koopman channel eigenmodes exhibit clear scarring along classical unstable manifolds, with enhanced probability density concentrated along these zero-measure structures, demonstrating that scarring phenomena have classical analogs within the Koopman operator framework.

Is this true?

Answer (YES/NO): YES